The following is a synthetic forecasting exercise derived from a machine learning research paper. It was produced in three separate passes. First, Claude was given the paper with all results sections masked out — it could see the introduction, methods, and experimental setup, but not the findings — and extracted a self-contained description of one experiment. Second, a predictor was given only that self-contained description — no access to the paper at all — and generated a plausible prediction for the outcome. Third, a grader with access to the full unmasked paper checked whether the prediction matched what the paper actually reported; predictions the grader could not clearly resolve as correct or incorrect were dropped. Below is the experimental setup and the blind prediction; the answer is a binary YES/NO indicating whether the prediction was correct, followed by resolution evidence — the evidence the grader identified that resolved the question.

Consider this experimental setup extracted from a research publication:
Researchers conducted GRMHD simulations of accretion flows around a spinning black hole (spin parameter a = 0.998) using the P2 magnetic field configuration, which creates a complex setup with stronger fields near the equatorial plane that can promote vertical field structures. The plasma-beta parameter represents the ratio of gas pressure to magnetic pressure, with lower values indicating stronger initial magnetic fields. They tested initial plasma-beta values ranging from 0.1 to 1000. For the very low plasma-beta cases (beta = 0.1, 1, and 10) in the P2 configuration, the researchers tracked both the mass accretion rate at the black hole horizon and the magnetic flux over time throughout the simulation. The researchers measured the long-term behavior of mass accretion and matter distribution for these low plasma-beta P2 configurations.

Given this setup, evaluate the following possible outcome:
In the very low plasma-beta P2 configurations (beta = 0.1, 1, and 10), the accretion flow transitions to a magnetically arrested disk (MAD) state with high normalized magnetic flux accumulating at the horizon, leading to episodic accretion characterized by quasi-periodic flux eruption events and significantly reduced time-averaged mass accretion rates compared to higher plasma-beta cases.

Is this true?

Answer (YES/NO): NO